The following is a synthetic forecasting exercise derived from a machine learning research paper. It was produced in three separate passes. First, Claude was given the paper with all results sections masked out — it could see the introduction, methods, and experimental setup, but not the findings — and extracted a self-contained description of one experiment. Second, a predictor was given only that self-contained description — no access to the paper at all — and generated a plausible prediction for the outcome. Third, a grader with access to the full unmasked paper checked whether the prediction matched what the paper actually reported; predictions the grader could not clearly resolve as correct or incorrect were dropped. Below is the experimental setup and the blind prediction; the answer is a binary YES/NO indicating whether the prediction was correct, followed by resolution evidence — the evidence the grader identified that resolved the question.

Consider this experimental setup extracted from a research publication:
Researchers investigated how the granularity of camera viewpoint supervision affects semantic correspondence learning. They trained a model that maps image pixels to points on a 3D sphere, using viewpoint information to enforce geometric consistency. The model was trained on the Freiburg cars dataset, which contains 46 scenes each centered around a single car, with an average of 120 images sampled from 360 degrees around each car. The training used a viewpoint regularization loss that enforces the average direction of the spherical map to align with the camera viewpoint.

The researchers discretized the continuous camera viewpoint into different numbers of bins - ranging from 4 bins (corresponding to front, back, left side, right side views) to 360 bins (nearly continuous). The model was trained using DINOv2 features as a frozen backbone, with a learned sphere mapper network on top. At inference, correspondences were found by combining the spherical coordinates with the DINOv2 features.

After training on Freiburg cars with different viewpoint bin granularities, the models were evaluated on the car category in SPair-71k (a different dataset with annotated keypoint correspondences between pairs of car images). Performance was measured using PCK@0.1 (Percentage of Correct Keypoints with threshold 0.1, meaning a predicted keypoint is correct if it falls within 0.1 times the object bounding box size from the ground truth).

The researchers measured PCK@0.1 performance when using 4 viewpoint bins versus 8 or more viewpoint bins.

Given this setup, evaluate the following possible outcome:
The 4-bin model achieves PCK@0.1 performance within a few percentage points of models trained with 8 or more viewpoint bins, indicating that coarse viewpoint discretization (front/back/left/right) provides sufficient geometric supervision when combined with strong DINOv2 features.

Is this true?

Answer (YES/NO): NO